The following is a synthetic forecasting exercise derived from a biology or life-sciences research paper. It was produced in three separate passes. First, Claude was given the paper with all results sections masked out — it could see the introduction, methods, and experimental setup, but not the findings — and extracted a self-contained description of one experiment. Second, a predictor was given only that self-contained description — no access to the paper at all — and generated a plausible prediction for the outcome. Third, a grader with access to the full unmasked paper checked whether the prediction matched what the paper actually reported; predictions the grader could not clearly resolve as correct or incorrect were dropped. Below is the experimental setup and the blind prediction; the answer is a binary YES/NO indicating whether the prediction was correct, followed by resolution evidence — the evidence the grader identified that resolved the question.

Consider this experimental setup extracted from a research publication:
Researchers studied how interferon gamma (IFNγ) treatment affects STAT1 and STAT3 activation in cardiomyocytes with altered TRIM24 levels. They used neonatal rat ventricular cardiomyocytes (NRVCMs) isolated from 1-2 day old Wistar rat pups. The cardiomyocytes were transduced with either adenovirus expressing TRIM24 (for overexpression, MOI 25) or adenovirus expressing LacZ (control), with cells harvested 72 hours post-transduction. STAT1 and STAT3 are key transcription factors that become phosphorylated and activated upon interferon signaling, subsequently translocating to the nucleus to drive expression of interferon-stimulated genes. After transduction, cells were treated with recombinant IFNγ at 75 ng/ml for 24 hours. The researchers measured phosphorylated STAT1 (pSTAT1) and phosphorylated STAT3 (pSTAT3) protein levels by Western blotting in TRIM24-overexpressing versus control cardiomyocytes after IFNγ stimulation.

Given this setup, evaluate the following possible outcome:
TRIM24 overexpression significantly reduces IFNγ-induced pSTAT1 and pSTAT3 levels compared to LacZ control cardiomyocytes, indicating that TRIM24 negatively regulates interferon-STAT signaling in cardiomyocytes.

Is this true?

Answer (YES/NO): YES